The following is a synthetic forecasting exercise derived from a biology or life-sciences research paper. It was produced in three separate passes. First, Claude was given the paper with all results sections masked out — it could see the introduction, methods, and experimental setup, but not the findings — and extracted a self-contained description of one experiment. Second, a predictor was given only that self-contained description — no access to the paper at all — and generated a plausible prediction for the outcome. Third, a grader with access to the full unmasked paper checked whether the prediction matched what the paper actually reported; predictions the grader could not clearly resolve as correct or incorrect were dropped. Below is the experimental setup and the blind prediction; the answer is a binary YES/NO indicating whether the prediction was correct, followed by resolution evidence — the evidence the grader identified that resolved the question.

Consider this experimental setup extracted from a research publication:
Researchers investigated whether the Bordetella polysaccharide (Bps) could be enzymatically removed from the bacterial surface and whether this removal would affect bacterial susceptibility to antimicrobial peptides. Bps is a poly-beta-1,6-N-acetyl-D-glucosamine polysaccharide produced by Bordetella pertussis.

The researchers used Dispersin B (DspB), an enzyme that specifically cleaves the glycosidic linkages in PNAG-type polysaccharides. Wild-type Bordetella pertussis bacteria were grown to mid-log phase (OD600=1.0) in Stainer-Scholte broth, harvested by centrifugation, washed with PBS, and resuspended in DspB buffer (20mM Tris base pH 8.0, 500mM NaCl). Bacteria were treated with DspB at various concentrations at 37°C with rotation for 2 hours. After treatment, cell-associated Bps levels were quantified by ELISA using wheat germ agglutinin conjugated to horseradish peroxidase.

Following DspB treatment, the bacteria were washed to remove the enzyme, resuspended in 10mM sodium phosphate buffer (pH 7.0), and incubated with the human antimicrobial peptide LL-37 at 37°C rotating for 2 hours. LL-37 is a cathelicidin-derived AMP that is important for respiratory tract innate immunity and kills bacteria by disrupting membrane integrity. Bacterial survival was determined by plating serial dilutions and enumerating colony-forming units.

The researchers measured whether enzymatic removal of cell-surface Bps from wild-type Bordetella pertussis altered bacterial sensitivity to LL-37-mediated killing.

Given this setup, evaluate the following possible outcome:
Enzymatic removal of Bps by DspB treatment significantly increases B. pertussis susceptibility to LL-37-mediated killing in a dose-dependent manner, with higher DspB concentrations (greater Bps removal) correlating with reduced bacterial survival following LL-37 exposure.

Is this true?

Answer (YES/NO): NO